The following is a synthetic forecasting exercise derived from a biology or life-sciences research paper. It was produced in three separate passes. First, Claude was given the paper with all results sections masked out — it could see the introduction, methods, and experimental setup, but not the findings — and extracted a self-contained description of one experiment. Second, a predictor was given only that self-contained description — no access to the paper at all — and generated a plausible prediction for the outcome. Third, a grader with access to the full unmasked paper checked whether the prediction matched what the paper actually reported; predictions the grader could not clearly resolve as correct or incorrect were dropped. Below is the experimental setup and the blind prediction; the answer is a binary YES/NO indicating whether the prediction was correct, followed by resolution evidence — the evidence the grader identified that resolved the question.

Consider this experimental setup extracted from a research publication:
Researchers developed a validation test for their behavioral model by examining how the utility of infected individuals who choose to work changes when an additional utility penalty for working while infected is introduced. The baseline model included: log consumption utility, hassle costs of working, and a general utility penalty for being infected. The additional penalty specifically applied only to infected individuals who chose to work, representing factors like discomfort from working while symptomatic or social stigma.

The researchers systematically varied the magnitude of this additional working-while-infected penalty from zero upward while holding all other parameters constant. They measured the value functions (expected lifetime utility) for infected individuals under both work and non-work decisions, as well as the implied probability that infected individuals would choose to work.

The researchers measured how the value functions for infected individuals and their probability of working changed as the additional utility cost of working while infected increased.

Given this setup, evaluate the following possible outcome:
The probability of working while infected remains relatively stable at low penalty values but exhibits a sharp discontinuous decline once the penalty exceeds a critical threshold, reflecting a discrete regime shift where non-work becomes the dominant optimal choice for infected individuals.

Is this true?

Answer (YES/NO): NO